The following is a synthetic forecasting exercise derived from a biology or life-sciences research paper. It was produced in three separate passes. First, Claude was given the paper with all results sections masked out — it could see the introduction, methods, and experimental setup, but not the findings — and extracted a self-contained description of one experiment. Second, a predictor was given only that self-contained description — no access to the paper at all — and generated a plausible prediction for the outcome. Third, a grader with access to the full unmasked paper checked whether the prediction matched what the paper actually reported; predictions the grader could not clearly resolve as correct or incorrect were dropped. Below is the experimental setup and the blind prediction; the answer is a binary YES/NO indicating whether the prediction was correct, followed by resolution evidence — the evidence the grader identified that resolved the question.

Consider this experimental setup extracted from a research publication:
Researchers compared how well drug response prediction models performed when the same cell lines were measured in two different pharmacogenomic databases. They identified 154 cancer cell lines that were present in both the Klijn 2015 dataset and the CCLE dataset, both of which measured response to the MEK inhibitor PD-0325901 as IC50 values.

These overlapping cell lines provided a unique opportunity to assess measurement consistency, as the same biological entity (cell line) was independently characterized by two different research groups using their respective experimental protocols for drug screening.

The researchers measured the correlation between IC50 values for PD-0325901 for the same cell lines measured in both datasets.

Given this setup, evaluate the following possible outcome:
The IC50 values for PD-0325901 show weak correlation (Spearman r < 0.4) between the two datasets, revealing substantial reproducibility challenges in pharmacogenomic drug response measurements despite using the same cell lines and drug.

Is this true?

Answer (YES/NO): NO